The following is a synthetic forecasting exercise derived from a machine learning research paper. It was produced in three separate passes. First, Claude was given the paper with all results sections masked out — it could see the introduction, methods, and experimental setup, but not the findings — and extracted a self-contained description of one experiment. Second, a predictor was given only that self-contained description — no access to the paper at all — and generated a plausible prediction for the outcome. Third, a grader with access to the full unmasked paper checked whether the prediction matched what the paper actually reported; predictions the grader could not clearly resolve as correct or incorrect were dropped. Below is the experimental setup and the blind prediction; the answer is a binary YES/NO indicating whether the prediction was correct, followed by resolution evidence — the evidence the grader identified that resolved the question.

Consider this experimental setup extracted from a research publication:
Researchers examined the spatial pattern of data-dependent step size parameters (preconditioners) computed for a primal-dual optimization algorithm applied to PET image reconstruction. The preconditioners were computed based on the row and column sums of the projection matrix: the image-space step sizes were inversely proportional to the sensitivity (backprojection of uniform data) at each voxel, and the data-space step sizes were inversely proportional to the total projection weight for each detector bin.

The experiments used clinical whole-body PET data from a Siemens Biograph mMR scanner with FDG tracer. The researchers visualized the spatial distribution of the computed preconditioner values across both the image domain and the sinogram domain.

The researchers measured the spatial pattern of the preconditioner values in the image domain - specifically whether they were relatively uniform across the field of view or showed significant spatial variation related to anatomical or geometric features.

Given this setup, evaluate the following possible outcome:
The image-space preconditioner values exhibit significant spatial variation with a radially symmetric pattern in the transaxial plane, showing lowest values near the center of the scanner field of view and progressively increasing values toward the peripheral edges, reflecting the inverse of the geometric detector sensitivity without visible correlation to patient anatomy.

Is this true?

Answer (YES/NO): NO